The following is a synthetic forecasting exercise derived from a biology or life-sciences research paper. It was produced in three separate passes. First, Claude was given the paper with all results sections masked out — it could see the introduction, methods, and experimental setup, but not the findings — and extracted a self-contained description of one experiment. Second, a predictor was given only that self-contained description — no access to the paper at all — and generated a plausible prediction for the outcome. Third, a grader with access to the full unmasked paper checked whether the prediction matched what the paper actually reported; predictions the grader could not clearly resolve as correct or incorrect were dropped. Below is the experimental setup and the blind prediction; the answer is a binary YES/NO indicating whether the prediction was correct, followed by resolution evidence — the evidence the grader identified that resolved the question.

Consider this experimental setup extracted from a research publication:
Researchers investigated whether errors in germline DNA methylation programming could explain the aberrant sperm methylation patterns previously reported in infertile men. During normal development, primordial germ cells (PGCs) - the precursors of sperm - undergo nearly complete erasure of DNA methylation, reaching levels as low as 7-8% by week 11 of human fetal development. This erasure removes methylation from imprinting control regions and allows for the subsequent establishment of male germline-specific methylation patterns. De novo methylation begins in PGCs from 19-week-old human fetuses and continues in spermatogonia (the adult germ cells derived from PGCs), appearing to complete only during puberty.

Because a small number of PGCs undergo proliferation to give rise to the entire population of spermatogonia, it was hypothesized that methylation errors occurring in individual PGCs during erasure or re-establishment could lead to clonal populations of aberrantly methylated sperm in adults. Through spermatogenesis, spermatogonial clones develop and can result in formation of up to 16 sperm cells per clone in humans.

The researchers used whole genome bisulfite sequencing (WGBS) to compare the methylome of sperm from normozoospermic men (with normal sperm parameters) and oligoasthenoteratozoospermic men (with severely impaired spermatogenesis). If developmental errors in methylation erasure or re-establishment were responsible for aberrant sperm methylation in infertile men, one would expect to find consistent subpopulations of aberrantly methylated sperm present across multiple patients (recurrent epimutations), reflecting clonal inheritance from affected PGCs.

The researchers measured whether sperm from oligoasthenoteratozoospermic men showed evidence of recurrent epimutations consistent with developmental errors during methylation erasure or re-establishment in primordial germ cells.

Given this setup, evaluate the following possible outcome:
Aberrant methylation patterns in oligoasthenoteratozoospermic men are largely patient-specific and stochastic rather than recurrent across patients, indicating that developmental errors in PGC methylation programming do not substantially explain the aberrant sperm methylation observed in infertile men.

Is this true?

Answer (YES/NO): YES